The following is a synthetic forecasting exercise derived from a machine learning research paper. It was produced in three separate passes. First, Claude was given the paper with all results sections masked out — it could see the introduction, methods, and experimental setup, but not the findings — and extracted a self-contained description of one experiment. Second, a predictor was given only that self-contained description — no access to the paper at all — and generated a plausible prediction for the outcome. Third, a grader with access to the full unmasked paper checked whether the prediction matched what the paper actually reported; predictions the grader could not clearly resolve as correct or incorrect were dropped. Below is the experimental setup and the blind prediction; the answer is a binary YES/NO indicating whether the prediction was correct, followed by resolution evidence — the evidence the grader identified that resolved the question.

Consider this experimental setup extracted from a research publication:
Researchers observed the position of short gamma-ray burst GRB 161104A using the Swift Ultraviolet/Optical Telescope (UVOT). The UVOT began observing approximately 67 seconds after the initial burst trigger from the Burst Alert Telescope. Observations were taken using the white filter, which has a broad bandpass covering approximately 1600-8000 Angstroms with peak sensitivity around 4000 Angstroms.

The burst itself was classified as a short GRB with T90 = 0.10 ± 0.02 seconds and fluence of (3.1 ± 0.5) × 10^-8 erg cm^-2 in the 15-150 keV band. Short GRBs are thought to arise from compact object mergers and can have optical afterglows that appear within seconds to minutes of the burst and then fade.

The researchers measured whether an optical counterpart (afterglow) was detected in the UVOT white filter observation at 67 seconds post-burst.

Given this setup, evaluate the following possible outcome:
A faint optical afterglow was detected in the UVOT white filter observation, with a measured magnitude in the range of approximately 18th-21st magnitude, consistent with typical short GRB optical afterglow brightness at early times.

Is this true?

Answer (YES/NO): NO